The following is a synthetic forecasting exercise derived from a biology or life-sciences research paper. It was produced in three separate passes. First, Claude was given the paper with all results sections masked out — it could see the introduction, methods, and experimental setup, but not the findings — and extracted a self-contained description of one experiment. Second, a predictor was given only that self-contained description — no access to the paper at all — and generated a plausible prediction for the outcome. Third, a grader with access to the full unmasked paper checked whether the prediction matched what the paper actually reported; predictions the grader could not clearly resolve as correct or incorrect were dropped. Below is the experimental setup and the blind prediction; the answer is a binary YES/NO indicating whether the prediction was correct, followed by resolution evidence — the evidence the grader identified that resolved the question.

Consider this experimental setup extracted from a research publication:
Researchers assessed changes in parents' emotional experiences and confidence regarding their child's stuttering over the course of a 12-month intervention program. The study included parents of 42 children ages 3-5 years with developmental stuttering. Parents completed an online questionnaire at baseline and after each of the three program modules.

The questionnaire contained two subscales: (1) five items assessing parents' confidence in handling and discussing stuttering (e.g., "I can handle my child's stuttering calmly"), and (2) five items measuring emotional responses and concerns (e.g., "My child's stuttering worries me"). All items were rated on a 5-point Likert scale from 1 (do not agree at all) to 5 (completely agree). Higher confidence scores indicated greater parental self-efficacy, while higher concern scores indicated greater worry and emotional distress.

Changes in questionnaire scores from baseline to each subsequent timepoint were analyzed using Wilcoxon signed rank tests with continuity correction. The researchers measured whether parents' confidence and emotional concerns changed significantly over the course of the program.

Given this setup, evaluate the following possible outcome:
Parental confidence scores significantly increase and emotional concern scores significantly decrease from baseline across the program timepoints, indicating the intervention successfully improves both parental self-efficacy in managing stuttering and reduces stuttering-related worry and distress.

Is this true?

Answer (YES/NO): NO